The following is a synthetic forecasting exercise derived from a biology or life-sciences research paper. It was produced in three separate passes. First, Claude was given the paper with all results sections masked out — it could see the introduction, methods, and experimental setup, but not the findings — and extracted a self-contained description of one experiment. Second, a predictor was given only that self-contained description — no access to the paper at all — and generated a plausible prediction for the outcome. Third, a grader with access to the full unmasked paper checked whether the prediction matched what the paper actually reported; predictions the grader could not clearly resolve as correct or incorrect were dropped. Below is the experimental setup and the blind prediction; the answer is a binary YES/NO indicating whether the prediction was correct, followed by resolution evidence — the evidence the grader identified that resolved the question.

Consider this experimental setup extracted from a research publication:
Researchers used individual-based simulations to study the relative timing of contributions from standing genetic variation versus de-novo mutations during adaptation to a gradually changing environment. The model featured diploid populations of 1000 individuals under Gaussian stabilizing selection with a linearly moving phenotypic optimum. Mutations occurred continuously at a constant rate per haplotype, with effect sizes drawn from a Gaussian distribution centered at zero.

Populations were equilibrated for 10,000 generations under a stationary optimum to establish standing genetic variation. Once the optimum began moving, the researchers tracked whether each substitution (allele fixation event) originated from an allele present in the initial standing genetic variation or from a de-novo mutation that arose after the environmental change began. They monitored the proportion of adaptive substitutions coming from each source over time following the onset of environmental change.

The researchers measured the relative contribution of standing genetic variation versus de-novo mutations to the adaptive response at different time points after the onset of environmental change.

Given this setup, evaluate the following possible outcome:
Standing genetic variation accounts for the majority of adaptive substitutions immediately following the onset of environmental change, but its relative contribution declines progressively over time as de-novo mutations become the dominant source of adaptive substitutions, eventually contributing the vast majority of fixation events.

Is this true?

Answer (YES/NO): YES